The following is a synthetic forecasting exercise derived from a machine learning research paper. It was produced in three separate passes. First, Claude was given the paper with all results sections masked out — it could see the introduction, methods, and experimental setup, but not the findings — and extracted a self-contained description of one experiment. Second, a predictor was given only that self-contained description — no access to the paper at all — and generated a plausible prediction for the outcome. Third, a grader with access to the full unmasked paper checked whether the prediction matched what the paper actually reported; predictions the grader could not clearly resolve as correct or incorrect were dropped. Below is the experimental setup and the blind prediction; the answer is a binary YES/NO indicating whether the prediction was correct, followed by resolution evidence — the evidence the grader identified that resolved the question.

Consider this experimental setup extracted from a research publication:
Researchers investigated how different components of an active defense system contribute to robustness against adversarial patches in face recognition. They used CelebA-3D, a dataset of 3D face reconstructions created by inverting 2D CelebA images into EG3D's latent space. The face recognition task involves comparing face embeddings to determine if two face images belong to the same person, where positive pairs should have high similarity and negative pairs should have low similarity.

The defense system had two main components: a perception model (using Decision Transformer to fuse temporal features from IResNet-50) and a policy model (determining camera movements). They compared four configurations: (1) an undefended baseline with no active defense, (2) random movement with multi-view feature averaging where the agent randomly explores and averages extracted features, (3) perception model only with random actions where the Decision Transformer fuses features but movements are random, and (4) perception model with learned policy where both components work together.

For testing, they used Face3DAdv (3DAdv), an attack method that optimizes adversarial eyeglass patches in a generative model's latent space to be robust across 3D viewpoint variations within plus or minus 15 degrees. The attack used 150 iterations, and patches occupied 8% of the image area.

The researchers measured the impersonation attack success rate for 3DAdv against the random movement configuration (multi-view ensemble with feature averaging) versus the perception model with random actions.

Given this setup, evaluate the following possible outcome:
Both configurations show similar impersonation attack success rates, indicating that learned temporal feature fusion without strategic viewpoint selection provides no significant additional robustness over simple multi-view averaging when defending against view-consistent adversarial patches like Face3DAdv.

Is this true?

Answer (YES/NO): NO